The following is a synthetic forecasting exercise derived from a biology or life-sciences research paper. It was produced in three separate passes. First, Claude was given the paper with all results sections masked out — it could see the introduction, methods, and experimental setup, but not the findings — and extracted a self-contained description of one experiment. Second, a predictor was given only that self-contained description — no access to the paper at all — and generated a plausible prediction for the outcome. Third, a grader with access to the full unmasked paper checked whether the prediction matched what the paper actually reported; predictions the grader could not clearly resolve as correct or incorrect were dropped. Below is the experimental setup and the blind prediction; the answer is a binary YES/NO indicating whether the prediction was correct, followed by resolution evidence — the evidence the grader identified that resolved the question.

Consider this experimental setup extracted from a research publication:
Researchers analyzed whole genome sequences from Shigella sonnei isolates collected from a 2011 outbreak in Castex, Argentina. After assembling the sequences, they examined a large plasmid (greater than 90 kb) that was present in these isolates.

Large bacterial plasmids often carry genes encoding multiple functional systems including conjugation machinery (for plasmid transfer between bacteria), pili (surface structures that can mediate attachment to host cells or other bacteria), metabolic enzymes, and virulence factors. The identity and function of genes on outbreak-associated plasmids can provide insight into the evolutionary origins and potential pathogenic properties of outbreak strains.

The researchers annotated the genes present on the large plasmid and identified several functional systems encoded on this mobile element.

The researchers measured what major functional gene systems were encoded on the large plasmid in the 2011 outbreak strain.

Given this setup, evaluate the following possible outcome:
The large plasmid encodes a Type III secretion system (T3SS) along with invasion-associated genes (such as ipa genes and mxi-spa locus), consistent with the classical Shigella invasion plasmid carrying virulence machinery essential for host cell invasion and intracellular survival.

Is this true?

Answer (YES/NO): NO